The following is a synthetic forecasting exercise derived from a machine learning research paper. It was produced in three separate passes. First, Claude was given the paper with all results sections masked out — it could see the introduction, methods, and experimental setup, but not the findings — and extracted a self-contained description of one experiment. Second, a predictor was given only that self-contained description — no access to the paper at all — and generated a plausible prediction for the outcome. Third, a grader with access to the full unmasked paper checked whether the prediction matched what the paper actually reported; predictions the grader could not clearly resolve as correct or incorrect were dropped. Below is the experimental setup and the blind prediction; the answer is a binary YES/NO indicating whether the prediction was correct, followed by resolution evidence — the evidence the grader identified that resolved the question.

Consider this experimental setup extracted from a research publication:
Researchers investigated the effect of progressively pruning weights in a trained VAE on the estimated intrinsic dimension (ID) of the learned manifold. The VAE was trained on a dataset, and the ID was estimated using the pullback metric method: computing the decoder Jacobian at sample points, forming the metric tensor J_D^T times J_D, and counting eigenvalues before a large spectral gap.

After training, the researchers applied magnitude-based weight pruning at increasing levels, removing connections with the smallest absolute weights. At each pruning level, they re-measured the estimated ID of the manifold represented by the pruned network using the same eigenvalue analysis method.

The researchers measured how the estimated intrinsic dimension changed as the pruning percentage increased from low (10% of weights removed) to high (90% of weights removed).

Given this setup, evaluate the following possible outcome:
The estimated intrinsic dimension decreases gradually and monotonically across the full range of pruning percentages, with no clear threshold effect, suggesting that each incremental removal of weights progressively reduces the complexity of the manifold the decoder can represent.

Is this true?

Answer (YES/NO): NO